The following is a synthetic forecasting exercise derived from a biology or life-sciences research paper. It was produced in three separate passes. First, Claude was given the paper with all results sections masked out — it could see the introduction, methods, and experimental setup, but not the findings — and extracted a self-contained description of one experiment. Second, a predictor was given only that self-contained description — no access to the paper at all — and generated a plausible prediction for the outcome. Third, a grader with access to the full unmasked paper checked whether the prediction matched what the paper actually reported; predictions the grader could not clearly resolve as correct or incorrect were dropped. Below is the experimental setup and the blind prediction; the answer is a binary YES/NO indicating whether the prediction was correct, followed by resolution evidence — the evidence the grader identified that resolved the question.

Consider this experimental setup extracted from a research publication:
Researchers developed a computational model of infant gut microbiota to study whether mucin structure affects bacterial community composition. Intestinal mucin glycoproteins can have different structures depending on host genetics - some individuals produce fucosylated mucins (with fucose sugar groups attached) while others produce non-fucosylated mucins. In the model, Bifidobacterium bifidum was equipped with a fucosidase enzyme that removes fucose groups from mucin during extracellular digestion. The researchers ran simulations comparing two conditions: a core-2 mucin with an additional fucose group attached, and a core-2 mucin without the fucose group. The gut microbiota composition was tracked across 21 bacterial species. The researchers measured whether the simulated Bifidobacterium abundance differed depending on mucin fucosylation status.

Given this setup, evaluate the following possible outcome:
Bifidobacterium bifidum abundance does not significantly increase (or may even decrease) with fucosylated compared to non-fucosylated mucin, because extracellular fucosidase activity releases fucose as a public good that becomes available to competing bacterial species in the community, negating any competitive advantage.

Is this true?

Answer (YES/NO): NO